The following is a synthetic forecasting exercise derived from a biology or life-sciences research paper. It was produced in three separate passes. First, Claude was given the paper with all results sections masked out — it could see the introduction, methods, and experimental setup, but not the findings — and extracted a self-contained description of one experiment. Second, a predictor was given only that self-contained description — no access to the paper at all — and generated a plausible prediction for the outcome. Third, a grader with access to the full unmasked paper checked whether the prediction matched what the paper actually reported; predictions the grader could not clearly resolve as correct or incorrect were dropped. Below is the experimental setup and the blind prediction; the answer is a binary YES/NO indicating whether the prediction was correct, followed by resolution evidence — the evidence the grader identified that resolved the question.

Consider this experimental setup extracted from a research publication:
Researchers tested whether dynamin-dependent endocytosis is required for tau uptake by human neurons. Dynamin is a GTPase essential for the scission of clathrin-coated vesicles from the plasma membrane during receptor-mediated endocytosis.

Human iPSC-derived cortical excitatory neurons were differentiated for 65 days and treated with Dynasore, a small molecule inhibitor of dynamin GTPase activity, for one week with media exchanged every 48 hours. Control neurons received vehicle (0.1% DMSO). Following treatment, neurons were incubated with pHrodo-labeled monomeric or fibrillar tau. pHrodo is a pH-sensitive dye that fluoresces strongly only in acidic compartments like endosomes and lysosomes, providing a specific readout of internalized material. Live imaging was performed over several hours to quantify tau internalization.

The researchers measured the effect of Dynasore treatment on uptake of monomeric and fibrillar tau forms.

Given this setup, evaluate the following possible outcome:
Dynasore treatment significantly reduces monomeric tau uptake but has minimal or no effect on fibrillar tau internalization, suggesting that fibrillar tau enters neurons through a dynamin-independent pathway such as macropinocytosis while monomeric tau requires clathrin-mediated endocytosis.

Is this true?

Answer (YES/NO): NO